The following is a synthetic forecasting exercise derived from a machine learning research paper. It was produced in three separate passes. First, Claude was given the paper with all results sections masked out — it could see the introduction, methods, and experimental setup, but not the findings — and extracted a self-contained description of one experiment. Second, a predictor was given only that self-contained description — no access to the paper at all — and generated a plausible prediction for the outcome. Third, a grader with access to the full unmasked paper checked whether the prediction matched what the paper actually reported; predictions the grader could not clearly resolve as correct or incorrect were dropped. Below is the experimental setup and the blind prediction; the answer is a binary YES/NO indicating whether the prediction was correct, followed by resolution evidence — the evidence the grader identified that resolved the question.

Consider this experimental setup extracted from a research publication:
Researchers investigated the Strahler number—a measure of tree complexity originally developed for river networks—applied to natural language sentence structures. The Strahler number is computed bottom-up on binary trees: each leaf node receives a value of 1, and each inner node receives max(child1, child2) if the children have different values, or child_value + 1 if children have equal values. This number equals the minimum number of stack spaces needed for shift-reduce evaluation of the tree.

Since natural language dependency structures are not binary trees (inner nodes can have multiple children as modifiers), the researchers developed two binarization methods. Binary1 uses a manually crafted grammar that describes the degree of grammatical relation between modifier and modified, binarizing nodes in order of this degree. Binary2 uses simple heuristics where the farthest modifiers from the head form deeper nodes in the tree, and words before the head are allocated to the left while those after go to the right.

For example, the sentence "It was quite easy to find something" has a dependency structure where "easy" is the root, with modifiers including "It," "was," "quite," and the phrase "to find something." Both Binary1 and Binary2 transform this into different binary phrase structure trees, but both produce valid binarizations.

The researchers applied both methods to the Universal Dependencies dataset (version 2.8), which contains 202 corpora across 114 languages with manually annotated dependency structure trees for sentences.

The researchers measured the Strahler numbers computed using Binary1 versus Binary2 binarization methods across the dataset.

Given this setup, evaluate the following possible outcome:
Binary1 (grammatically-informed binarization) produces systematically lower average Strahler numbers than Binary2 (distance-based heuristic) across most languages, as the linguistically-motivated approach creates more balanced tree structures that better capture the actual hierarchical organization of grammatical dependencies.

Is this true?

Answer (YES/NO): NO